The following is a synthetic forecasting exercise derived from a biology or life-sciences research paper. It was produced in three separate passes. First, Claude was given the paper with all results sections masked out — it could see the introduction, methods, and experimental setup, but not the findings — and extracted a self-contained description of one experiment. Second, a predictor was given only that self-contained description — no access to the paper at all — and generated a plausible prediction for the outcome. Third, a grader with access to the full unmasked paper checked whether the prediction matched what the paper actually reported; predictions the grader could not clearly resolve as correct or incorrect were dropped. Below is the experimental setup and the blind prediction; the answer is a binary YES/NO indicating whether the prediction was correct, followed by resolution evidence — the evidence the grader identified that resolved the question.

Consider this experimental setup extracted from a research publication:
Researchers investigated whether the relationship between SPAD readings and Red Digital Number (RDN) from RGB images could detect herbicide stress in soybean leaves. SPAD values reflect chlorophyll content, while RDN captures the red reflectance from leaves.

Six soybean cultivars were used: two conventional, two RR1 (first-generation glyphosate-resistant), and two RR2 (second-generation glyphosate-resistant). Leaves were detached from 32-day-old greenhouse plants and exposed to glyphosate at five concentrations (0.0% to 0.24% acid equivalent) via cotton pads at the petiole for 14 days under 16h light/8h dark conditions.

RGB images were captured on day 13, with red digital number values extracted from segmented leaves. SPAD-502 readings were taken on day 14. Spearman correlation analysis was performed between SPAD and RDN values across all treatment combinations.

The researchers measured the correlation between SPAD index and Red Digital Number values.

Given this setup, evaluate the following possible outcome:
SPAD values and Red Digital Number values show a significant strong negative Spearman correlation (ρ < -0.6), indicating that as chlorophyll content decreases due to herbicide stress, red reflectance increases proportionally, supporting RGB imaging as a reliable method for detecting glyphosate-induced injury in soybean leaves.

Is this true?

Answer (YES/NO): YES